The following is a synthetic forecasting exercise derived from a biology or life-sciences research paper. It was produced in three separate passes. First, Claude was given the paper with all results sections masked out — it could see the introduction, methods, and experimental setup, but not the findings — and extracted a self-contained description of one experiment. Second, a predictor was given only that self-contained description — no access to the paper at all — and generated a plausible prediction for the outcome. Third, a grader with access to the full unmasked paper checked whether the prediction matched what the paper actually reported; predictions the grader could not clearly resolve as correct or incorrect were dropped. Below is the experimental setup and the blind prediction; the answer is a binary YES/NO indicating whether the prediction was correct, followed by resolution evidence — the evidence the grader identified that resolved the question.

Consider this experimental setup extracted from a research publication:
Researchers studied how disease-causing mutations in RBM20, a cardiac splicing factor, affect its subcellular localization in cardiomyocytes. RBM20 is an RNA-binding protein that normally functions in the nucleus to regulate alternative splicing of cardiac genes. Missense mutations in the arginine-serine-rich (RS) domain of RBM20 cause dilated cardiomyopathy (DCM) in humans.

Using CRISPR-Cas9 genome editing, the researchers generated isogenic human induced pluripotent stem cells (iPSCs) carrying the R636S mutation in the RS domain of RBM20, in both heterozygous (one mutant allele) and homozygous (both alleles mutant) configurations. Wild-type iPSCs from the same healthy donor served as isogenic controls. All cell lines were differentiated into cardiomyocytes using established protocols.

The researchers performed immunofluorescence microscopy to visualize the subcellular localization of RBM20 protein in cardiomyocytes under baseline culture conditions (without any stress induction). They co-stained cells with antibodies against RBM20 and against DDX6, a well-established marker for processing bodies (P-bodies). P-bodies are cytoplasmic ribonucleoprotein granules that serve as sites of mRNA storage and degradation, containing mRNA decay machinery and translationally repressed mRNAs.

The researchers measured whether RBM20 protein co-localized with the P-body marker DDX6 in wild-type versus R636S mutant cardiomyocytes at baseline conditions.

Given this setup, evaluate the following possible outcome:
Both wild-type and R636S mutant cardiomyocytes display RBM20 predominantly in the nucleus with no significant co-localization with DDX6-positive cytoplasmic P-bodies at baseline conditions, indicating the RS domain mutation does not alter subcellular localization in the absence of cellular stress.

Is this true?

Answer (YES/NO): NO